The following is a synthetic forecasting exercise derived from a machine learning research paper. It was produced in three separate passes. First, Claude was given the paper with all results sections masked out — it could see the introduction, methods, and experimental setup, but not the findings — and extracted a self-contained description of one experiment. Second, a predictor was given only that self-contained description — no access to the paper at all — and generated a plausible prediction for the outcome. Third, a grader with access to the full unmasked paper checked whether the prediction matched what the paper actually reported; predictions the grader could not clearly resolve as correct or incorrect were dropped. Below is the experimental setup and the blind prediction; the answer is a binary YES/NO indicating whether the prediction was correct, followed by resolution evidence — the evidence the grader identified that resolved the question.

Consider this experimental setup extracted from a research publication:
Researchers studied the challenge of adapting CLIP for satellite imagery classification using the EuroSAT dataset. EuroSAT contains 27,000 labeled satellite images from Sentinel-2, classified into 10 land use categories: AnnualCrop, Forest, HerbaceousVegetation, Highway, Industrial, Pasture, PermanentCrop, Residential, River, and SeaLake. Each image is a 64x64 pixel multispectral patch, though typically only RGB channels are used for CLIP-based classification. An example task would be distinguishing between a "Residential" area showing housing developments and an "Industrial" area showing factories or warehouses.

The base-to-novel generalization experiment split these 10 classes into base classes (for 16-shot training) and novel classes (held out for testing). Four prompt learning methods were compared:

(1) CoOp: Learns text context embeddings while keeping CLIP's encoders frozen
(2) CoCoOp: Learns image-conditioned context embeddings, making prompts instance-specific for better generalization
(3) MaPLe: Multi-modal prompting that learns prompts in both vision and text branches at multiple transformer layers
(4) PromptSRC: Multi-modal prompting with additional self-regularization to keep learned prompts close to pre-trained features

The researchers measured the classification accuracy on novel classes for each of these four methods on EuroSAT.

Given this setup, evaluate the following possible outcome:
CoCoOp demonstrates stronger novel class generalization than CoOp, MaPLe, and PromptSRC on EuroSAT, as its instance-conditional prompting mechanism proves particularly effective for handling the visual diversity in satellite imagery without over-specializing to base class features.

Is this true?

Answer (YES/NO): NO